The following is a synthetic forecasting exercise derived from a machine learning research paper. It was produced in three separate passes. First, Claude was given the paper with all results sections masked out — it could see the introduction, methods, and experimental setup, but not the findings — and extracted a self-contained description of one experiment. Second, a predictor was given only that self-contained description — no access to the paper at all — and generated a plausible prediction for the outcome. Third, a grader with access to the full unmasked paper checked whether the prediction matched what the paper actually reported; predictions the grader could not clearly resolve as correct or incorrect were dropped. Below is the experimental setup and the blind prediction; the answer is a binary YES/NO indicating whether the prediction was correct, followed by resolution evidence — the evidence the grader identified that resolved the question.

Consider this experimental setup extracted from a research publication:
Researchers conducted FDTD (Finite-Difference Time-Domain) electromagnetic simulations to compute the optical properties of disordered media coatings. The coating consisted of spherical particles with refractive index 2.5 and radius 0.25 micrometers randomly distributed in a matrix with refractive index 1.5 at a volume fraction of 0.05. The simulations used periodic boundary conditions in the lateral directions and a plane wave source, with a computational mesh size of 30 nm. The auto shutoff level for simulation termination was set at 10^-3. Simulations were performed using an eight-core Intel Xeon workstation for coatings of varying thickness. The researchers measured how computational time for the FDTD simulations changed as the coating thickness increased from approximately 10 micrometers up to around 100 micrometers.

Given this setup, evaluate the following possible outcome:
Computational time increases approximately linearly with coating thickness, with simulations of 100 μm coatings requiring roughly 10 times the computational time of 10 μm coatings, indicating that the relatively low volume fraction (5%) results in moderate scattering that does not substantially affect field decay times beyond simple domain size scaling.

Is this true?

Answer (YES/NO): NO